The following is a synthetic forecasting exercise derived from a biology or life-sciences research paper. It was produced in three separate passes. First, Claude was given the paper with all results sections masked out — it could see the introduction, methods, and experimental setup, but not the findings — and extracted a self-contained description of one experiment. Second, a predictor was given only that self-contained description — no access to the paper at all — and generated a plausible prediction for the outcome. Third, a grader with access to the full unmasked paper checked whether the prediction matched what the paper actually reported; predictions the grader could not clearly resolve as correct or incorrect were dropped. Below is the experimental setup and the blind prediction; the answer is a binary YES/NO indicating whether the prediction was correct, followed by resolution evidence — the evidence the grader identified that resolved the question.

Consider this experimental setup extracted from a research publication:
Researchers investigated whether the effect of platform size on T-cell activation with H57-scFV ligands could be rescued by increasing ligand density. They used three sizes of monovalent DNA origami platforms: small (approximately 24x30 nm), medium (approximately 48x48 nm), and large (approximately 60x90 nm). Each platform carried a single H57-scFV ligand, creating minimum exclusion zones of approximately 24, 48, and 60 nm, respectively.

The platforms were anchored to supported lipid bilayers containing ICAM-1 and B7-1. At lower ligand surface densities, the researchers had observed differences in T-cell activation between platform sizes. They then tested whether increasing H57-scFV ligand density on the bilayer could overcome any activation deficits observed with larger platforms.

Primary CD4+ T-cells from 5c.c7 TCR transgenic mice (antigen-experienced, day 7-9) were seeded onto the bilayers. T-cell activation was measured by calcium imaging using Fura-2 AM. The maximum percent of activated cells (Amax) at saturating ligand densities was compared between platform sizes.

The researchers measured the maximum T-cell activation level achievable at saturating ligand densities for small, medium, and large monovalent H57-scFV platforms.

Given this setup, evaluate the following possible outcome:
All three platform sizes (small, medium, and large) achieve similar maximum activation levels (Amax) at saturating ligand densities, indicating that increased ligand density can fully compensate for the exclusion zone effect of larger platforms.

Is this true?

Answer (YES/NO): NO